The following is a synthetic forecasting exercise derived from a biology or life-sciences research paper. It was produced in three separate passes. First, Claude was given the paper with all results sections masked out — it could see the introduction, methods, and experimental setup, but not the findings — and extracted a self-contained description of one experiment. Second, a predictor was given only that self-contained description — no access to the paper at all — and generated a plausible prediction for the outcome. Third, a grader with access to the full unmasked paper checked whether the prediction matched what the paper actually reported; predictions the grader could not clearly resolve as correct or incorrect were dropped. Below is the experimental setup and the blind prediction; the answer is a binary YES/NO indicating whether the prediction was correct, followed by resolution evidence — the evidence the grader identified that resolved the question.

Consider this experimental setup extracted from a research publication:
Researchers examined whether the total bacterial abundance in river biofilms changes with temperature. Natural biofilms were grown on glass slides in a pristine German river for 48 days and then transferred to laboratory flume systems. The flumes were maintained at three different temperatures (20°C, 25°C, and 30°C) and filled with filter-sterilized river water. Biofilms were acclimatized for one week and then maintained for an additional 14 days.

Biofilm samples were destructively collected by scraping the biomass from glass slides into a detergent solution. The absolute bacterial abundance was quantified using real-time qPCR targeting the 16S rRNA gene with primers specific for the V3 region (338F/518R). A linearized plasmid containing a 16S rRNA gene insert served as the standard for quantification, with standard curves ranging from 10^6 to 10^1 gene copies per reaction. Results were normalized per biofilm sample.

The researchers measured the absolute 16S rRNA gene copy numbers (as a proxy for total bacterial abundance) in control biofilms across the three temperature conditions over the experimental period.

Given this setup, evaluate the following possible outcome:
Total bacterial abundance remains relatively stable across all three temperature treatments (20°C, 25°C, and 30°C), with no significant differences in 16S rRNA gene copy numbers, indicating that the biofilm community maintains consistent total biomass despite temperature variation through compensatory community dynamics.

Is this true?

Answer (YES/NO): YES